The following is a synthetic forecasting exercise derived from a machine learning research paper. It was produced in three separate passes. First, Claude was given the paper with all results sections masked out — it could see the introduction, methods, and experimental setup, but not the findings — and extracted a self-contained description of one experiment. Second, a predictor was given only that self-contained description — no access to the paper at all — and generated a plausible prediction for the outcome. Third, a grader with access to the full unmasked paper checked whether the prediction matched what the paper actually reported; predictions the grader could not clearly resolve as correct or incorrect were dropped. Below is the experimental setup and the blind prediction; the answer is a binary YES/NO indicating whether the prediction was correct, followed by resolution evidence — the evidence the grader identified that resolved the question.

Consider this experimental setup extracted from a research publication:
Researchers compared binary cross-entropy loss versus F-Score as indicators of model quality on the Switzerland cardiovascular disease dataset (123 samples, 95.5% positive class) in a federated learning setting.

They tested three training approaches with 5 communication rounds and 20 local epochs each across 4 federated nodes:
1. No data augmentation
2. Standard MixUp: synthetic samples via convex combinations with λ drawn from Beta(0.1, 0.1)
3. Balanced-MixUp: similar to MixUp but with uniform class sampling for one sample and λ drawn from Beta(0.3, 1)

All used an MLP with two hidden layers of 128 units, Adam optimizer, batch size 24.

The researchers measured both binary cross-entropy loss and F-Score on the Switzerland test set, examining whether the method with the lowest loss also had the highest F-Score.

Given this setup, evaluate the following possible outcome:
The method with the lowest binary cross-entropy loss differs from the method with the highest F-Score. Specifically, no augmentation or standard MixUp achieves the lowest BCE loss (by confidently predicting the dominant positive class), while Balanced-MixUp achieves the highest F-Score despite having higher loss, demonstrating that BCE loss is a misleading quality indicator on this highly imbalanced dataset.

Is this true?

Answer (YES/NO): NO